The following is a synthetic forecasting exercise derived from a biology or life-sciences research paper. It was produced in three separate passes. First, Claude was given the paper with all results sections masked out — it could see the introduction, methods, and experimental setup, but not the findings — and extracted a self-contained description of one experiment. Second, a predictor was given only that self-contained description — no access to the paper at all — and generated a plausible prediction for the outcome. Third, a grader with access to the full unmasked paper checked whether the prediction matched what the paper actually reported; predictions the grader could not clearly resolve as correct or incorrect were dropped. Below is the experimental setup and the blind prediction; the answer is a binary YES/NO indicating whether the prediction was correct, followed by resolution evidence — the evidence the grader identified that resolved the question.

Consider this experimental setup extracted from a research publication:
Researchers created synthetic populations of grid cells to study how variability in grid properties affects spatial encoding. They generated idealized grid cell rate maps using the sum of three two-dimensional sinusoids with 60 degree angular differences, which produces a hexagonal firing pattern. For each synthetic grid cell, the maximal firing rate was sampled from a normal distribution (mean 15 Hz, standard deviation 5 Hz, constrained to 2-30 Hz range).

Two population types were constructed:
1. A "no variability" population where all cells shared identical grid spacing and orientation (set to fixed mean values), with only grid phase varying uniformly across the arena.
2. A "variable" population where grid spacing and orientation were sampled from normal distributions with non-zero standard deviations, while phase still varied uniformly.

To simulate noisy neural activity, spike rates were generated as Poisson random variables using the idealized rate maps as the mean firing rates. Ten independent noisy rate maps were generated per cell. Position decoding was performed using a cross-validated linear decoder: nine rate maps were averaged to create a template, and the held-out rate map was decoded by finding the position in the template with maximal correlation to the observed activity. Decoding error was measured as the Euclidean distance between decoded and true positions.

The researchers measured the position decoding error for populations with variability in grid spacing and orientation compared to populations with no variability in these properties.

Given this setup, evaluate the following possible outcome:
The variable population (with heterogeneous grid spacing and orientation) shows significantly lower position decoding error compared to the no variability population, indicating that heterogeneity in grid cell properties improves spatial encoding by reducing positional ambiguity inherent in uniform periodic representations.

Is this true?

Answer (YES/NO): YES